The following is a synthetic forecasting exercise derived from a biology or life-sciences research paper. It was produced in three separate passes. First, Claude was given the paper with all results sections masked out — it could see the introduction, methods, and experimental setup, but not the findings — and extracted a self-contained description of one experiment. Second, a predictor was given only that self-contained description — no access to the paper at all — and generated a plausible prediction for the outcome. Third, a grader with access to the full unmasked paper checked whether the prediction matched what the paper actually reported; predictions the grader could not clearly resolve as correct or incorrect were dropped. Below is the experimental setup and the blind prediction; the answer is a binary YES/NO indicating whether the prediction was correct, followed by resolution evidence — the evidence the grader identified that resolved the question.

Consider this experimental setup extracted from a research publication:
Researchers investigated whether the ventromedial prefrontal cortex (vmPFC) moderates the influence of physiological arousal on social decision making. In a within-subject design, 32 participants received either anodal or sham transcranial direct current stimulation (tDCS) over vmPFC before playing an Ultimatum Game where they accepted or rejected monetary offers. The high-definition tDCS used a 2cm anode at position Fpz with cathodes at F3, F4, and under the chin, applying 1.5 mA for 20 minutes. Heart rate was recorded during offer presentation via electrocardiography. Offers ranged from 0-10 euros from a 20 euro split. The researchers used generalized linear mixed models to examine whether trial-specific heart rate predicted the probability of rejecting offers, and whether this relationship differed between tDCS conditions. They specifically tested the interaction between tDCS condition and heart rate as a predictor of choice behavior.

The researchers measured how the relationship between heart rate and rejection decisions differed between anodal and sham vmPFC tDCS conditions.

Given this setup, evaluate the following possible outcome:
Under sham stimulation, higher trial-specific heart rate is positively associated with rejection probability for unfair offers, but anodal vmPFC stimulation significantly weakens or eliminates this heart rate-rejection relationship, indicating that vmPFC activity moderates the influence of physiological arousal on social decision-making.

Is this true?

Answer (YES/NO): YES